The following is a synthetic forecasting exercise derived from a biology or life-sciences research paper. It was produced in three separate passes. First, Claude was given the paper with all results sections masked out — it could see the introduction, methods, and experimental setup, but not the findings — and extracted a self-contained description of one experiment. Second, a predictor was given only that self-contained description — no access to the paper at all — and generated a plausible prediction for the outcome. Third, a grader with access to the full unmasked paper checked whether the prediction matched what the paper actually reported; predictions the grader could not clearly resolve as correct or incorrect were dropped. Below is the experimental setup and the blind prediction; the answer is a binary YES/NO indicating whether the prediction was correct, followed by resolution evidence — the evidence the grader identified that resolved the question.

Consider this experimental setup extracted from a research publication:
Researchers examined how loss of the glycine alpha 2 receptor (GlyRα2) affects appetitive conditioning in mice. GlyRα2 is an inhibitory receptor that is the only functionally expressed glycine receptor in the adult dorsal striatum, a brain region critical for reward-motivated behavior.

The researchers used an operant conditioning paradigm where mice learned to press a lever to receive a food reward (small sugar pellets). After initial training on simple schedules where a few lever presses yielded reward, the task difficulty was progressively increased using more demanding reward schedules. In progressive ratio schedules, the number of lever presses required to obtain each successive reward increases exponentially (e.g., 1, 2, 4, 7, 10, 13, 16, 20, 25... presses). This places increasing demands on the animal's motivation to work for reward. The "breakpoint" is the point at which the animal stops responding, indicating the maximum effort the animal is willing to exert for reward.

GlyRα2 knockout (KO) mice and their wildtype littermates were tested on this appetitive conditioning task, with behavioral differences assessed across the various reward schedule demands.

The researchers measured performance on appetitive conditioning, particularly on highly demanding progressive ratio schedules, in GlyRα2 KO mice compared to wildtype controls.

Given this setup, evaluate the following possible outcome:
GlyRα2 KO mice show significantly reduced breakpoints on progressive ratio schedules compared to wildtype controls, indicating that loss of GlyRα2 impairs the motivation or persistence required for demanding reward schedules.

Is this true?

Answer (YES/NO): NO